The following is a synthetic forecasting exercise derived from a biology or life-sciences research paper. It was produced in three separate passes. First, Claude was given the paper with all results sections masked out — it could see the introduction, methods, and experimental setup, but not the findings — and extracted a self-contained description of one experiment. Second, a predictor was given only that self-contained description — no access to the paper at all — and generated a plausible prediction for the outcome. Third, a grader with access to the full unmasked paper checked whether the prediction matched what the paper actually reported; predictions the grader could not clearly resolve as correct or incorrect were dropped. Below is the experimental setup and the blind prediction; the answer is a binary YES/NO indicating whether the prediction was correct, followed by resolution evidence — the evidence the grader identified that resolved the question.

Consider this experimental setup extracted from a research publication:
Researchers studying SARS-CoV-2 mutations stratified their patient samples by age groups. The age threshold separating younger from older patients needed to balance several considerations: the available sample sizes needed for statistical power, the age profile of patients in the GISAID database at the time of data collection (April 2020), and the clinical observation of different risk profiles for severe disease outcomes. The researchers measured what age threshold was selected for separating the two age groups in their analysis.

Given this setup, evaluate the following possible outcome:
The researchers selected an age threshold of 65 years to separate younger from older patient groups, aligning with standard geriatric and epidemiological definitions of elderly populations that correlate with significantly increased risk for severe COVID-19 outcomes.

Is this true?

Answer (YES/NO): NO